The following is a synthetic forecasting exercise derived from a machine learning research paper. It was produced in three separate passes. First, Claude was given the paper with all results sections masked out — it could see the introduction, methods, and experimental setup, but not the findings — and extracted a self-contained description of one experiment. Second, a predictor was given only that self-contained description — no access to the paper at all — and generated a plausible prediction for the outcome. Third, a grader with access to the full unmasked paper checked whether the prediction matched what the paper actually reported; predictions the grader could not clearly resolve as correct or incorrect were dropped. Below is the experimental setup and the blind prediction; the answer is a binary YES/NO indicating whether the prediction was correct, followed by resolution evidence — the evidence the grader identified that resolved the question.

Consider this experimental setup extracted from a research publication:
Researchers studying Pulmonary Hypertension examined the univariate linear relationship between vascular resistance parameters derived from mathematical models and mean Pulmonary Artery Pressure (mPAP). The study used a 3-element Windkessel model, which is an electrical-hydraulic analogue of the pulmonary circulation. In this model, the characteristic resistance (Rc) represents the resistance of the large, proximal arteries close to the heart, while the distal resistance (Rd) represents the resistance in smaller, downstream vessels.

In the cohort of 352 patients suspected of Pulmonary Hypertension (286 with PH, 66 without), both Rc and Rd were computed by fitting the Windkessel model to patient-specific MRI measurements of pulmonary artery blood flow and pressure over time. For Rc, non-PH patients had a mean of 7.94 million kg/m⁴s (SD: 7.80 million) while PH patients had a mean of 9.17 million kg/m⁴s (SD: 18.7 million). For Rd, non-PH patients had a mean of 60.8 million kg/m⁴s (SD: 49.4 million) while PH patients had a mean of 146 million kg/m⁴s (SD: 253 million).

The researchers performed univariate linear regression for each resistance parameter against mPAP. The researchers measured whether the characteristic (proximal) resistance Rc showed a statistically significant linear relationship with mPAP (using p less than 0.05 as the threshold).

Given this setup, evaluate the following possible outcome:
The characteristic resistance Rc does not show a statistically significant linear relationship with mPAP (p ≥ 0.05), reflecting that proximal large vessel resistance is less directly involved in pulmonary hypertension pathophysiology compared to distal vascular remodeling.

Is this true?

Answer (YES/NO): YES